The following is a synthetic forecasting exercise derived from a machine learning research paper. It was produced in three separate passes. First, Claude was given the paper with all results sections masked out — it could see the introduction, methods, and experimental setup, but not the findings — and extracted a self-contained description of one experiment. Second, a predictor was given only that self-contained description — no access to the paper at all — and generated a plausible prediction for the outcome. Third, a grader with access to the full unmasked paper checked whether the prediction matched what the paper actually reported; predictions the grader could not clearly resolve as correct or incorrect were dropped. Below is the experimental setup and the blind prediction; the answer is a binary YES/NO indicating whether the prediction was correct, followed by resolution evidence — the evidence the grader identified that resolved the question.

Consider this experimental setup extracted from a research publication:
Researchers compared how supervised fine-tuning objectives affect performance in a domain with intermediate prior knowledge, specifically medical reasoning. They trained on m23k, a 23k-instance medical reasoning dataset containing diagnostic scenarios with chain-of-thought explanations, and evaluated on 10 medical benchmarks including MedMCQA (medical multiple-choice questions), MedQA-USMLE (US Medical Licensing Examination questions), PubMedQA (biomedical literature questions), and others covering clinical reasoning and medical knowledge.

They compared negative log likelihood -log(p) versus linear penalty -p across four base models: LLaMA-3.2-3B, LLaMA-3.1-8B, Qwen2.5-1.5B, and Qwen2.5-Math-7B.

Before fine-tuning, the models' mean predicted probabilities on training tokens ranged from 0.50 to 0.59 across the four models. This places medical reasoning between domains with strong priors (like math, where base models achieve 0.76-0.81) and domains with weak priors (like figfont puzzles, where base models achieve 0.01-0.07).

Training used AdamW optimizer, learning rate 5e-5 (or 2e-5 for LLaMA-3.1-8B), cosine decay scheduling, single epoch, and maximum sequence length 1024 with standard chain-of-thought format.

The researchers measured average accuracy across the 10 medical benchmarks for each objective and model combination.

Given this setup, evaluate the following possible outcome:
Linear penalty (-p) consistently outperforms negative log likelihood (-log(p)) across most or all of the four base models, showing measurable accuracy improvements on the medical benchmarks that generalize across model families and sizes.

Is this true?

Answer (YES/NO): NO